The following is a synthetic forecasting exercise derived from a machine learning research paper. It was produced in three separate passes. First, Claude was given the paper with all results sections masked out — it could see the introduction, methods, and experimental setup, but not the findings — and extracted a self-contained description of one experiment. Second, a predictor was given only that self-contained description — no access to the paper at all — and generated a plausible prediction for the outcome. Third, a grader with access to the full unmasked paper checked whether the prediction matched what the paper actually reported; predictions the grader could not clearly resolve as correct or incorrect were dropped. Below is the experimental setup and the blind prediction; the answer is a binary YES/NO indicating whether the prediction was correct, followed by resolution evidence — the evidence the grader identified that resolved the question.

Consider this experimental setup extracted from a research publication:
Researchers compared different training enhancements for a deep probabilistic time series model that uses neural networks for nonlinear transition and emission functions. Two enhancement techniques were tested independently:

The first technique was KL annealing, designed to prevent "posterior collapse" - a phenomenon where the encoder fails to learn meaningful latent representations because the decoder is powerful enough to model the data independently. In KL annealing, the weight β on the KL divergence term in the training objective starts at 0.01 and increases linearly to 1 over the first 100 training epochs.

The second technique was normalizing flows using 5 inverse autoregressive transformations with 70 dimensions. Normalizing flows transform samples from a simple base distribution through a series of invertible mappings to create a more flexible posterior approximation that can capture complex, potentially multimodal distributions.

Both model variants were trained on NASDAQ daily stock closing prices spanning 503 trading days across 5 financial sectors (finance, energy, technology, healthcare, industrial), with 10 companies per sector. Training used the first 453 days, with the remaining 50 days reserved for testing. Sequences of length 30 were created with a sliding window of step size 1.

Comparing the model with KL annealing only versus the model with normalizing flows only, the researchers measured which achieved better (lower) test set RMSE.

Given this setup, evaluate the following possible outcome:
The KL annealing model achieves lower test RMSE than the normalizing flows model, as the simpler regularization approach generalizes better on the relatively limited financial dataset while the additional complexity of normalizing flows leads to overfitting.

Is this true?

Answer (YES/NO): YES